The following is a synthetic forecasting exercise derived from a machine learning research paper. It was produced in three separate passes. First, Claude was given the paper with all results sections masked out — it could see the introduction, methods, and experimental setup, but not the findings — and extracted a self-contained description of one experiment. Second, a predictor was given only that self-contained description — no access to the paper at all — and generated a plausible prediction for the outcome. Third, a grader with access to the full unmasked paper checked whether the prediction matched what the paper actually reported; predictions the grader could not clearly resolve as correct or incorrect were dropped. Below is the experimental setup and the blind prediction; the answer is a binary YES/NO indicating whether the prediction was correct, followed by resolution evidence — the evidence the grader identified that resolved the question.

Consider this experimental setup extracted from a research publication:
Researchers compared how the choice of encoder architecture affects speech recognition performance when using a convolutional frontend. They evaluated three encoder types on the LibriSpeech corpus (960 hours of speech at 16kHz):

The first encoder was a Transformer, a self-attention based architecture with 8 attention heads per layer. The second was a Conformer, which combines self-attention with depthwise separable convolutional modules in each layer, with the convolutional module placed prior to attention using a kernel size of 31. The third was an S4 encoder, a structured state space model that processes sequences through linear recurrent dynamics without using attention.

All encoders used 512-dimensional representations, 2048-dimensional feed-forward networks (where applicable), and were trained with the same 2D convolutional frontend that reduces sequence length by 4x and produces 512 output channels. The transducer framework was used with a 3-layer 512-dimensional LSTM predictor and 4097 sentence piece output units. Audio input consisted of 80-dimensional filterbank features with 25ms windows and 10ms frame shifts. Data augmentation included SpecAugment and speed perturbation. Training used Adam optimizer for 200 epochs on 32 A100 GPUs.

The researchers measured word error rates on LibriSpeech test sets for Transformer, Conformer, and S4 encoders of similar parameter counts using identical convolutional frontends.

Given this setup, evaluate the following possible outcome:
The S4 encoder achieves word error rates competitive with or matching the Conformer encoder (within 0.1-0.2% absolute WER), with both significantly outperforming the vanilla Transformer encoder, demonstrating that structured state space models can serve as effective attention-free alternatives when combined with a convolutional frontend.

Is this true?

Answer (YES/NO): NO